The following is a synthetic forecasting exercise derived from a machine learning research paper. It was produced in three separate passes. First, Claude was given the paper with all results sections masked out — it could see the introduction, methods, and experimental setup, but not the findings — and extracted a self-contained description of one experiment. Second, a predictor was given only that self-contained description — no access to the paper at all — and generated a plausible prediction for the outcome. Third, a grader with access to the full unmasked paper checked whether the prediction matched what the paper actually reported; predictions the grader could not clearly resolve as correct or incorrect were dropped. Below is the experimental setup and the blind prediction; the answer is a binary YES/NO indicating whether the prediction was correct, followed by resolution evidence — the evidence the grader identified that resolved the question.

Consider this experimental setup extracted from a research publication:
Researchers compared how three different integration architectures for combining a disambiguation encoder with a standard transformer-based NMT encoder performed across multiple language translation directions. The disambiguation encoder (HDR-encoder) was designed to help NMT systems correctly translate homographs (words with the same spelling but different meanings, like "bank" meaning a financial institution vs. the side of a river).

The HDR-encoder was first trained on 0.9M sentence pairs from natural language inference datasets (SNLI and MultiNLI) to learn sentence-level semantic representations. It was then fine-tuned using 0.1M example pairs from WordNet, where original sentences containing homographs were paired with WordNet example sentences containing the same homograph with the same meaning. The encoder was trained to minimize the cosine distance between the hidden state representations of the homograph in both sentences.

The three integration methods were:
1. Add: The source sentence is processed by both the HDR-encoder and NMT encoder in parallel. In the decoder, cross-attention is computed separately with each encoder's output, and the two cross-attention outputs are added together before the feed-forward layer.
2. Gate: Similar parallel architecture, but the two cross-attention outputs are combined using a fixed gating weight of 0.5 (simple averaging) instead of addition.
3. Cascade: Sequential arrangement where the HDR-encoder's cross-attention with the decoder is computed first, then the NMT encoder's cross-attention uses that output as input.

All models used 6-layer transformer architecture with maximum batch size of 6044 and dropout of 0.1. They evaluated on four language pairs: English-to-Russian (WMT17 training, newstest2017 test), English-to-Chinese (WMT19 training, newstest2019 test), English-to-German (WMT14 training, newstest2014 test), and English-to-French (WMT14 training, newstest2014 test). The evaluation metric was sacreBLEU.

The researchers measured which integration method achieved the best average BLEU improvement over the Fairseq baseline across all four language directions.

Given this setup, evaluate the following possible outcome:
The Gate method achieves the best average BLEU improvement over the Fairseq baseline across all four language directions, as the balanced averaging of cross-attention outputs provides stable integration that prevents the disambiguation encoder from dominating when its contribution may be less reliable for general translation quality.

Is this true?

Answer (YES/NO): YES